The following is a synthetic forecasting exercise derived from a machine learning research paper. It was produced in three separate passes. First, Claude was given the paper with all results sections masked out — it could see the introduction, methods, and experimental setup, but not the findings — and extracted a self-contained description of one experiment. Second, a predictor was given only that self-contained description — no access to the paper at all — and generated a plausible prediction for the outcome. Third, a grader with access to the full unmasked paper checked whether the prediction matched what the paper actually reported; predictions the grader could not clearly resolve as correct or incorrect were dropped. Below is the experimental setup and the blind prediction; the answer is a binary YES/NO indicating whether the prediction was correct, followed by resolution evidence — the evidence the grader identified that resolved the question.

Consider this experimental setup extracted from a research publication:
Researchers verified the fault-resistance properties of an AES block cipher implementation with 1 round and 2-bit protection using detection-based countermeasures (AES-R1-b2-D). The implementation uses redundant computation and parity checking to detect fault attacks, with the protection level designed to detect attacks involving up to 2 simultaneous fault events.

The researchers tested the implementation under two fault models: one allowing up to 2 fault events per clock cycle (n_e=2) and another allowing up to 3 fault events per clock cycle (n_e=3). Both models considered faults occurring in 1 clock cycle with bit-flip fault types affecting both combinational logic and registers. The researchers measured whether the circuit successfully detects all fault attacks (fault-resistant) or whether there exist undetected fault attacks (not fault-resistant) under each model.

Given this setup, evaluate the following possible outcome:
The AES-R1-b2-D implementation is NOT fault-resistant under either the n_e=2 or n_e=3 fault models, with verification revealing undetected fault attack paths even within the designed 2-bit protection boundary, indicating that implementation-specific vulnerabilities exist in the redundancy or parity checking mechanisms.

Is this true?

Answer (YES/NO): NO